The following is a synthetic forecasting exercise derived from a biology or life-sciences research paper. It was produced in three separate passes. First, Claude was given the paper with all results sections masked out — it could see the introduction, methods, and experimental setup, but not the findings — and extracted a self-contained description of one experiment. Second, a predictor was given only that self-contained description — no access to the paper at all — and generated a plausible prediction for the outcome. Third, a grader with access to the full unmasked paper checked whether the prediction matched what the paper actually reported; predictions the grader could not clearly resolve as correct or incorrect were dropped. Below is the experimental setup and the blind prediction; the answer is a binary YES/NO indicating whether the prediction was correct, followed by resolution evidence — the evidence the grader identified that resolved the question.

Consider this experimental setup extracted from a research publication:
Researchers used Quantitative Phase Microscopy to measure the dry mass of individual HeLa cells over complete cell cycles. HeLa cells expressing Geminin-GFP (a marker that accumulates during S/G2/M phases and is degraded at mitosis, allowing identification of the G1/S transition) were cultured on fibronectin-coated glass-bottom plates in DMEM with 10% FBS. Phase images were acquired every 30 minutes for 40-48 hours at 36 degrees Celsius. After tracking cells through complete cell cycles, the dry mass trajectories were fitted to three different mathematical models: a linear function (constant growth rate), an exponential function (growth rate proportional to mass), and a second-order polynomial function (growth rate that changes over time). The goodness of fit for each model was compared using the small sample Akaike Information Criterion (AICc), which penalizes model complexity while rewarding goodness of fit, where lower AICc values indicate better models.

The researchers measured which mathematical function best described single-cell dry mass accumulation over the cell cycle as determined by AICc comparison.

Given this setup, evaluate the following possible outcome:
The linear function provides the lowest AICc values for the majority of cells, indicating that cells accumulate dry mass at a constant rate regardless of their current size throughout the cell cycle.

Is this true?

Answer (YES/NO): NO